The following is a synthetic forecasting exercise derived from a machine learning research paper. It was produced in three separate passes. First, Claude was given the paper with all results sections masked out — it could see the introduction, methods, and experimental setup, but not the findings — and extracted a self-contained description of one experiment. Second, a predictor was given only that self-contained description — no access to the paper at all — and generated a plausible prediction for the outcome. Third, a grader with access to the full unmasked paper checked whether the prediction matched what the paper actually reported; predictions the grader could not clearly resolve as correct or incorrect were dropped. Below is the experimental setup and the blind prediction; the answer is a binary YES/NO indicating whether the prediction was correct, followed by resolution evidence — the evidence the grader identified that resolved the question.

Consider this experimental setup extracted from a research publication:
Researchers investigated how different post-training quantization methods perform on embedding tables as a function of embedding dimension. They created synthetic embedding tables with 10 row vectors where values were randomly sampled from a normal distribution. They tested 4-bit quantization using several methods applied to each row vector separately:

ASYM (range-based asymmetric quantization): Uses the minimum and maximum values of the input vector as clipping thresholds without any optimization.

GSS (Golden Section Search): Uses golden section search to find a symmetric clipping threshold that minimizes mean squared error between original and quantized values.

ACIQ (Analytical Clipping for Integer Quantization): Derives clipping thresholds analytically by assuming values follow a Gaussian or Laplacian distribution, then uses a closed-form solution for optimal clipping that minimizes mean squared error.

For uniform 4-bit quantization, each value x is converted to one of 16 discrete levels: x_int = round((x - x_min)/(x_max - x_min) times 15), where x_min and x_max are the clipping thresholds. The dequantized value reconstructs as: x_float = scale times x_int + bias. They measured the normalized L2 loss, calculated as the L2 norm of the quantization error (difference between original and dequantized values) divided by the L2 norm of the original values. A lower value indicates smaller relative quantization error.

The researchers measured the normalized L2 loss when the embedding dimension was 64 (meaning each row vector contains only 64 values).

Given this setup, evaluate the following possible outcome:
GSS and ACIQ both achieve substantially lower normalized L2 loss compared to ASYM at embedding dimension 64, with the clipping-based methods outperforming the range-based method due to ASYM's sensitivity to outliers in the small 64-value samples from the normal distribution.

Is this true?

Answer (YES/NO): NO